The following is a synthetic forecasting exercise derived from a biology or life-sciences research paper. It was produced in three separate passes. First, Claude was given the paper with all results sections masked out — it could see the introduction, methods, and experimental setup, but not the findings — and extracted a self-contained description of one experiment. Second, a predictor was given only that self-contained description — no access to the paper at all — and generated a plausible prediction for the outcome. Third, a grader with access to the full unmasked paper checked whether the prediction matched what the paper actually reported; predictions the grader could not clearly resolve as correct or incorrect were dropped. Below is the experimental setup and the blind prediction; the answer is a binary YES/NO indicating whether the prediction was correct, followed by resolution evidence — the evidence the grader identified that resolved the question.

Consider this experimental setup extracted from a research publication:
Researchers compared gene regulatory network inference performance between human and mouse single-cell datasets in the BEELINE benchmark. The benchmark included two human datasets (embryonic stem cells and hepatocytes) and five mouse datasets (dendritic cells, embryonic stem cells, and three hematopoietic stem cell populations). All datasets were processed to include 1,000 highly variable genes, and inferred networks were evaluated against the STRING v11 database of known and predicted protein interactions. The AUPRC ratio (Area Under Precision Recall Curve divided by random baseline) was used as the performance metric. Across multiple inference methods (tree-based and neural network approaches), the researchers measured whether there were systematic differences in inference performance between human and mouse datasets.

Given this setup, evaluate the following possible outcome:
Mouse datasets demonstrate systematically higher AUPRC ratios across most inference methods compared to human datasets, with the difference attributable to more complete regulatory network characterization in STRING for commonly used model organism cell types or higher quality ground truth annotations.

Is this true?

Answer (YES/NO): NO